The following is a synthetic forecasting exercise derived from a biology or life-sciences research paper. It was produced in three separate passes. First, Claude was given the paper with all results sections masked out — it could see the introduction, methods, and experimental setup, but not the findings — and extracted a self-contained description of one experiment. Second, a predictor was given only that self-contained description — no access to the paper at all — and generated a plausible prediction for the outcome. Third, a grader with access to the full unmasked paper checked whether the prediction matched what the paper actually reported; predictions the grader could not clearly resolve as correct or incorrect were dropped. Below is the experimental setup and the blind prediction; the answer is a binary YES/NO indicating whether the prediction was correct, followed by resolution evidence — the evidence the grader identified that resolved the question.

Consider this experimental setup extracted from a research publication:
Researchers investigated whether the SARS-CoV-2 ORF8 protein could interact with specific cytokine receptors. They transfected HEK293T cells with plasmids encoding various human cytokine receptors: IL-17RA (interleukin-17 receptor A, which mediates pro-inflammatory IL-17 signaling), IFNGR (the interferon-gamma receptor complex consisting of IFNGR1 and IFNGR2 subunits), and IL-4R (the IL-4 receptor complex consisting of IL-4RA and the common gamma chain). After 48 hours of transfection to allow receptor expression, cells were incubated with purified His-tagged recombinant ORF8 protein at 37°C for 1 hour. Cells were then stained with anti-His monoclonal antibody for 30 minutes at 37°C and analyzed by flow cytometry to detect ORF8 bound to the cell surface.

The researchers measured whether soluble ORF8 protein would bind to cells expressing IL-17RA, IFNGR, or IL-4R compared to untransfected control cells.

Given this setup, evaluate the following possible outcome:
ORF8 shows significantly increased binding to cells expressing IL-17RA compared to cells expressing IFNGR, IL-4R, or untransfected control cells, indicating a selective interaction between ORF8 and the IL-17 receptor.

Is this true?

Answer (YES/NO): NO